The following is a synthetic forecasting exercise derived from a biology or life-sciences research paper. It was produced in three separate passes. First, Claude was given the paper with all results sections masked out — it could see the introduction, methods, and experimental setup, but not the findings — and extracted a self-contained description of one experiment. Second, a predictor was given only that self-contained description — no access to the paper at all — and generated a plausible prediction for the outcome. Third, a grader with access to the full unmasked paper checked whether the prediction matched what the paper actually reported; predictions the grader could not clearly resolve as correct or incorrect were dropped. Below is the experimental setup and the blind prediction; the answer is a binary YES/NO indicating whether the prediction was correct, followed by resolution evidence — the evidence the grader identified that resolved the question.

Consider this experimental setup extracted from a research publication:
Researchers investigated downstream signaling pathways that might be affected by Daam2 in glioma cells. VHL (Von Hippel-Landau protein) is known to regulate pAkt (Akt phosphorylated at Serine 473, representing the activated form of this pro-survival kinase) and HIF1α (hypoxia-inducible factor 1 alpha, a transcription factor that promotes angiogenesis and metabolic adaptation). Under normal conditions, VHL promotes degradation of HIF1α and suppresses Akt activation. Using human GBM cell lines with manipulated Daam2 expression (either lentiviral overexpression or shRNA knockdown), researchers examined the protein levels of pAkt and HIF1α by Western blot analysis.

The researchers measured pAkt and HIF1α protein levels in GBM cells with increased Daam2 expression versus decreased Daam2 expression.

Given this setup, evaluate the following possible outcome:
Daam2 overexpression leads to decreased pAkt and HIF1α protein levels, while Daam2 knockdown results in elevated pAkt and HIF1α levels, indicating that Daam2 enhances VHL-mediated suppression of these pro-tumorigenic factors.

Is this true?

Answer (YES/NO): NO